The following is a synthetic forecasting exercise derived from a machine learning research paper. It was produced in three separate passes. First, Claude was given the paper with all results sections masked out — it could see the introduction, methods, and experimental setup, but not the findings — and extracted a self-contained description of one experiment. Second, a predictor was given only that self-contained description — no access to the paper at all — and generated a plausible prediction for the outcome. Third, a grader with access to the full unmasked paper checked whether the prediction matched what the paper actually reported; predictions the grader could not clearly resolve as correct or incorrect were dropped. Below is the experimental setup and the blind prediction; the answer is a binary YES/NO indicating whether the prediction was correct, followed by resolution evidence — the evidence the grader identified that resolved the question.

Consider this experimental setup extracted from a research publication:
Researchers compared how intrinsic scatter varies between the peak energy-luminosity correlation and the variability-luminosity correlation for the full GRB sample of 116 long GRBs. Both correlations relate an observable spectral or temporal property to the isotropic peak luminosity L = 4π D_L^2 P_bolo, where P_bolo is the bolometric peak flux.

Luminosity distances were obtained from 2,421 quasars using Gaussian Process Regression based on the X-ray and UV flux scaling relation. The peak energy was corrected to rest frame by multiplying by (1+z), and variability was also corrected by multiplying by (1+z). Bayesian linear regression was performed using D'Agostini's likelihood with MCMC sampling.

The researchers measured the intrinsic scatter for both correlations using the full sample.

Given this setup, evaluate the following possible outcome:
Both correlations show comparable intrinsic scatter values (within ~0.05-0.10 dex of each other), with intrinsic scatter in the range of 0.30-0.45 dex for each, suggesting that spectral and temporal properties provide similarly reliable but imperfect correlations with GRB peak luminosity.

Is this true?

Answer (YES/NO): NO